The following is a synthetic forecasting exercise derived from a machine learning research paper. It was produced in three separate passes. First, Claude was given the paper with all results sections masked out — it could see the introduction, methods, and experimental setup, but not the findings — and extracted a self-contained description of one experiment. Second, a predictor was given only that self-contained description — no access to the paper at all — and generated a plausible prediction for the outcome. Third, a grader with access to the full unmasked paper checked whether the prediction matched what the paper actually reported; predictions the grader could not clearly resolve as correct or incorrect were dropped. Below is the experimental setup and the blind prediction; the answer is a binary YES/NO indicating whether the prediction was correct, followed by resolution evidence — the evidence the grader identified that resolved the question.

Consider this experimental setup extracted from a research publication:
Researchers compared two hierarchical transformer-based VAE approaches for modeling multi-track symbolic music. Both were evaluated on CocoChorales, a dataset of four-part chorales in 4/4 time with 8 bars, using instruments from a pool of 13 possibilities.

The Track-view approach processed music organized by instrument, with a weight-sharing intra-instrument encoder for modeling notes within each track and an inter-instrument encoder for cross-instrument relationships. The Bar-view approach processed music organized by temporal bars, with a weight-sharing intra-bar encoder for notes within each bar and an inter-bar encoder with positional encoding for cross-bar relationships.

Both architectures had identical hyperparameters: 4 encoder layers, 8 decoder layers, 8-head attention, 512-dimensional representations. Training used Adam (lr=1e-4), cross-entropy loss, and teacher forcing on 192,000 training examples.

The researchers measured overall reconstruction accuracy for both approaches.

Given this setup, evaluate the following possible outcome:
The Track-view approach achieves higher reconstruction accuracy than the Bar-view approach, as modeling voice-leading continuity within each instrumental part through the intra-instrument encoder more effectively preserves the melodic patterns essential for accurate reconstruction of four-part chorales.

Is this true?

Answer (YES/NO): YES